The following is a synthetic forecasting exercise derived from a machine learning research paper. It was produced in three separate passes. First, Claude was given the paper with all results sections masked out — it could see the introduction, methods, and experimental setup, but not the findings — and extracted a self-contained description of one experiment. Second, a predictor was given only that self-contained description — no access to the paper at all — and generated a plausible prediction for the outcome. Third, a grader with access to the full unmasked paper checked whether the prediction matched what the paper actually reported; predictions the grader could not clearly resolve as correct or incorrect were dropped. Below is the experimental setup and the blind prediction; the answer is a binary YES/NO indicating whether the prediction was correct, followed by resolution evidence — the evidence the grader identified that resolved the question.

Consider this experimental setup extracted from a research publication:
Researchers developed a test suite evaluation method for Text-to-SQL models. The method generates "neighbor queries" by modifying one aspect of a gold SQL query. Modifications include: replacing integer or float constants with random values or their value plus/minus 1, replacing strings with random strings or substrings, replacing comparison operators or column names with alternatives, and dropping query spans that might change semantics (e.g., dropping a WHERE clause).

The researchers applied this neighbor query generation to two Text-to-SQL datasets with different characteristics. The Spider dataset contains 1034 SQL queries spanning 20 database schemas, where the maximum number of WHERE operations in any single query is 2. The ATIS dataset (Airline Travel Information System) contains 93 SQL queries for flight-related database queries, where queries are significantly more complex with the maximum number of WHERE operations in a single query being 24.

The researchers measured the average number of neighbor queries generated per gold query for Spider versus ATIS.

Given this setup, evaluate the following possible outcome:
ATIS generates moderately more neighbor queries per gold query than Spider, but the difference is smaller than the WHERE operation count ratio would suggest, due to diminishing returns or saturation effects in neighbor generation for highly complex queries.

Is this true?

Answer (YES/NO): NO